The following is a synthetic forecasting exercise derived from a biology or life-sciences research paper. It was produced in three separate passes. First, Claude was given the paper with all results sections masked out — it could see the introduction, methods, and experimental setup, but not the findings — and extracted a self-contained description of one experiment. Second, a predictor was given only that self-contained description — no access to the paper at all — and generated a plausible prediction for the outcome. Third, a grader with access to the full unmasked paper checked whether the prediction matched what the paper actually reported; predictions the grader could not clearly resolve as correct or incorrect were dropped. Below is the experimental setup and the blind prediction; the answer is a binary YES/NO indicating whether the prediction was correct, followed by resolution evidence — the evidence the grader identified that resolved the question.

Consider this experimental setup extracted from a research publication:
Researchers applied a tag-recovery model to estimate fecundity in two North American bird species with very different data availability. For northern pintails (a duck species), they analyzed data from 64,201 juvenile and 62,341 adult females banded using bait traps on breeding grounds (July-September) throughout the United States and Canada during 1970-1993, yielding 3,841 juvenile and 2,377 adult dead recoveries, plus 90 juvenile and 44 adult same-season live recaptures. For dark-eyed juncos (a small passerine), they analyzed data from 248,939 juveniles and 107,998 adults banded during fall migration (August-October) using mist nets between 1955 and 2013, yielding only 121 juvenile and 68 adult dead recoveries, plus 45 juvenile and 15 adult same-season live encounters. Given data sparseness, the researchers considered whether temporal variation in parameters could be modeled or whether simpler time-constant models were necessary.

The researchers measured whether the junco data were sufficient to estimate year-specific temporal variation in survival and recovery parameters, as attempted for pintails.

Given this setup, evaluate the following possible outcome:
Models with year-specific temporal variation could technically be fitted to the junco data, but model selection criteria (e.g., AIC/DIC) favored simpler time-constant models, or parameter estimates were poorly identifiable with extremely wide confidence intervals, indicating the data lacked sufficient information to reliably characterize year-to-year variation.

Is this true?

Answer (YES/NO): NO